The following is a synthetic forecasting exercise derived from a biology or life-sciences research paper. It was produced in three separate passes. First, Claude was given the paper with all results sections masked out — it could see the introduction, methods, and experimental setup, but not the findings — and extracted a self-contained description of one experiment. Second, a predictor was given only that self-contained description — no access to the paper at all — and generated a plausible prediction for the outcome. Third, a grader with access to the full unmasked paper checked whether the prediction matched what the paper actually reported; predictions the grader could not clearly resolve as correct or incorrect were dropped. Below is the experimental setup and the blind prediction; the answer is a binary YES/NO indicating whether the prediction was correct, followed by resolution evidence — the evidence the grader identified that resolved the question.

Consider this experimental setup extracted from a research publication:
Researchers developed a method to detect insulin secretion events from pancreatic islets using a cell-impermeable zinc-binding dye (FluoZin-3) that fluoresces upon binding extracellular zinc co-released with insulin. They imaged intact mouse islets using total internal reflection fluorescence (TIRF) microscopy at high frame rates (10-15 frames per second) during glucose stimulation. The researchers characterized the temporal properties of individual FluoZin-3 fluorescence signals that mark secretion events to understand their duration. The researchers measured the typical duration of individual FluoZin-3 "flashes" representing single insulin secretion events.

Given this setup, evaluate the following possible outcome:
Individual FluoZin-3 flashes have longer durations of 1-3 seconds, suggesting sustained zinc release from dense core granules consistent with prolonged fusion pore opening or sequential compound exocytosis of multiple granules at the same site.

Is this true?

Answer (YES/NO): NO